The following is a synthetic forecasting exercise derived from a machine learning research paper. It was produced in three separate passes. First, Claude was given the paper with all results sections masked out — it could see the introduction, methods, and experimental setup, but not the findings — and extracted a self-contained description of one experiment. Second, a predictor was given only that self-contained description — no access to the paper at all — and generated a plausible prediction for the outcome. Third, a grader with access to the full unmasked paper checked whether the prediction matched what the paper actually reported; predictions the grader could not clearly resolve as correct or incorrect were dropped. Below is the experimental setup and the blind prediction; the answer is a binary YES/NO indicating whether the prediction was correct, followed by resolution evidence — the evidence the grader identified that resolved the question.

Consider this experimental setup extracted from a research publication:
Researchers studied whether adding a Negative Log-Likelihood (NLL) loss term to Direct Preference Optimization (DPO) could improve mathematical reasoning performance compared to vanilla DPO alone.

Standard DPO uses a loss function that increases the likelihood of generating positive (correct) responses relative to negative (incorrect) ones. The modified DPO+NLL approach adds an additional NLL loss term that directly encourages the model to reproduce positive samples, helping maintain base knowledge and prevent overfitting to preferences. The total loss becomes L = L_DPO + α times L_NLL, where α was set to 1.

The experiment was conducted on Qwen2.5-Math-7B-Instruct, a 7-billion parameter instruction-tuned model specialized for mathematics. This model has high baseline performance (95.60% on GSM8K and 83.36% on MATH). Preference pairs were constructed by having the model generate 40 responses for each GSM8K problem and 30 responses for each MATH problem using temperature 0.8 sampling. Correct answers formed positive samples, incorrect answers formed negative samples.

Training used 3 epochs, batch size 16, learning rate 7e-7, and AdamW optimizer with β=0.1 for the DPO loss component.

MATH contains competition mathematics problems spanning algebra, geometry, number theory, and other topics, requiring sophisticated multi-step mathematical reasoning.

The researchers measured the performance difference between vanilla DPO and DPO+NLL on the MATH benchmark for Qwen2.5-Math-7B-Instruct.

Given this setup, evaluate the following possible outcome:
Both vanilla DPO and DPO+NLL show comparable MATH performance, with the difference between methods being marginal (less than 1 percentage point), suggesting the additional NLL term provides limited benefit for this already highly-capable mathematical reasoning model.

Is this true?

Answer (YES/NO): NO